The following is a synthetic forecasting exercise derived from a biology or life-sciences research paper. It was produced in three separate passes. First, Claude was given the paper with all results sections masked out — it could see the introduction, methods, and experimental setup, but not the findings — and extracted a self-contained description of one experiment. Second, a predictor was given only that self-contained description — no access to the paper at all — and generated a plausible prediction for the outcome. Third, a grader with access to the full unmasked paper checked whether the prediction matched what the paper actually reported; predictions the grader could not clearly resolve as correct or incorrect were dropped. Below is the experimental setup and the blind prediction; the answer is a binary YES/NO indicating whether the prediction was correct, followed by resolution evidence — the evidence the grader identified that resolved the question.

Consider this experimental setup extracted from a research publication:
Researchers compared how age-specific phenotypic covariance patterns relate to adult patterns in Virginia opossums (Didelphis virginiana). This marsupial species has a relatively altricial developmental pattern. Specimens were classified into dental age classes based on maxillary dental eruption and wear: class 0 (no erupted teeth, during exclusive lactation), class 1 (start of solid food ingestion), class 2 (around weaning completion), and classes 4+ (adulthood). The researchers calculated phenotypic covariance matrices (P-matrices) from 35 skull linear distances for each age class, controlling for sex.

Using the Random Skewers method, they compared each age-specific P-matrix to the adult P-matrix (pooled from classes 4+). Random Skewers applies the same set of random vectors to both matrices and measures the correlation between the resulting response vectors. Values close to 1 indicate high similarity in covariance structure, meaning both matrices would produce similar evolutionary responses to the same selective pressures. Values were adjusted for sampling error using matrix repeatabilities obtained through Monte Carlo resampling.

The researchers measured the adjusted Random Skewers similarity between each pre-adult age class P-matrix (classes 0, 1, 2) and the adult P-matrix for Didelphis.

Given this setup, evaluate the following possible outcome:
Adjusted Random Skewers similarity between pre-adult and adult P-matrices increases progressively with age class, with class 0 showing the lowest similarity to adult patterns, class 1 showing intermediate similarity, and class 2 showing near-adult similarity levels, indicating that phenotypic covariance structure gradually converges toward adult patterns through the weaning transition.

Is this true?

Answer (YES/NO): NO